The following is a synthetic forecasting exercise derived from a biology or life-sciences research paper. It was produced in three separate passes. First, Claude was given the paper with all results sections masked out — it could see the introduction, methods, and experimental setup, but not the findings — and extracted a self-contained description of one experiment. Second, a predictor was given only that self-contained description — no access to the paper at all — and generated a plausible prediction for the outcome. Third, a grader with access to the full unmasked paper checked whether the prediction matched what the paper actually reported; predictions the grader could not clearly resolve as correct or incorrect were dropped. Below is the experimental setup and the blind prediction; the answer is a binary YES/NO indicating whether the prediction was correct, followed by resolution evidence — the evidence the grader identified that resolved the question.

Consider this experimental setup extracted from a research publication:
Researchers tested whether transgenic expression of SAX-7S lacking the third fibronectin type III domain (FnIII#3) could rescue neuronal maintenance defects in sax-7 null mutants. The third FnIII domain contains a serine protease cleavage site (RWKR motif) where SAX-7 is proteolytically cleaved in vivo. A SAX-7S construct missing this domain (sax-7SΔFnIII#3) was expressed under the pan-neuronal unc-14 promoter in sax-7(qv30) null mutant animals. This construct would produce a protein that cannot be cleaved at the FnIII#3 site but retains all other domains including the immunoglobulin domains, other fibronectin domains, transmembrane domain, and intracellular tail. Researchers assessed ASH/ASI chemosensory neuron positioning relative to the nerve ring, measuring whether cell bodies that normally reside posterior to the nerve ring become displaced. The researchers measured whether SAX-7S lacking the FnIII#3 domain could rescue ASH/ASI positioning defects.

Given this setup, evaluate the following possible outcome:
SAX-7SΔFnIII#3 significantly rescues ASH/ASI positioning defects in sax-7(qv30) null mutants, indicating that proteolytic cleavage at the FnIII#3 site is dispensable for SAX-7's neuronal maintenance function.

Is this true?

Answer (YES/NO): YES